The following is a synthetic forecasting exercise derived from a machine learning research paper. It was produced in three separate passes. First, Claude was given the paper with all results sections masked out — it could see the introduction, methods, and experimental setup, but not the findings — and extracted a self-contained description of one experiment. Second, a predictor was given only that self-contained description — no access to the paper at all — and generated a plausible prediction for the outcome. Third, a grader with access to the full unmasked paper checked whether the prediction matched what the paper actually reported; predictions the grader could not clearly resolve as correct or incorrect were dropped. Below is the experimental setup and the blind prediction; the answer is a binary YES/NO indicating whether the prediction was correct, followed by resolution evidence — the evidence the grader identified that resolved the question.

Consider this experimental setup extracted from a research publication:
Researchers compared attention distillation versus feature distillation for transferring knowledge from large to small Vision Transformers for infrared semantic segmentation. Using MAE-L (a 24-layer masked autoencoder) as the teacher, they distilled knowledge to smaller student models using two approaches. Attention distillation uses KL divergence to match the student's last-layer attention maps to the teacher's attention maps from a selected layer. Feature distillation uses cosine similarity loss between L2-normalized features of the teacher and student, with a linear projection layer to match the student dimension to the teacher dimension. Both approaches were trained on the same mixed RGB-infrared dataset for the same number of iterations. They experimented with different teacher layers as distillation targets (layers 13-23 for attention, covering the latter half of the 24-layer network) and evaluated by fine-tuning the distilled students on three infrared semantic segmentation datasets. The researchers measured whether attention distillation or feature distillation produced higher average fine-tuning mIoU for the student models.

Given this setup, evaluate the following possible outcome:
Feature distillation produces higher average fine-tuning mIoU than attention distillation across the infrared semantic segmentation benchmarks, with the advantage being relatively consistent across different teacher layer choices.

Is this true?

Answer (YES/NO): NO